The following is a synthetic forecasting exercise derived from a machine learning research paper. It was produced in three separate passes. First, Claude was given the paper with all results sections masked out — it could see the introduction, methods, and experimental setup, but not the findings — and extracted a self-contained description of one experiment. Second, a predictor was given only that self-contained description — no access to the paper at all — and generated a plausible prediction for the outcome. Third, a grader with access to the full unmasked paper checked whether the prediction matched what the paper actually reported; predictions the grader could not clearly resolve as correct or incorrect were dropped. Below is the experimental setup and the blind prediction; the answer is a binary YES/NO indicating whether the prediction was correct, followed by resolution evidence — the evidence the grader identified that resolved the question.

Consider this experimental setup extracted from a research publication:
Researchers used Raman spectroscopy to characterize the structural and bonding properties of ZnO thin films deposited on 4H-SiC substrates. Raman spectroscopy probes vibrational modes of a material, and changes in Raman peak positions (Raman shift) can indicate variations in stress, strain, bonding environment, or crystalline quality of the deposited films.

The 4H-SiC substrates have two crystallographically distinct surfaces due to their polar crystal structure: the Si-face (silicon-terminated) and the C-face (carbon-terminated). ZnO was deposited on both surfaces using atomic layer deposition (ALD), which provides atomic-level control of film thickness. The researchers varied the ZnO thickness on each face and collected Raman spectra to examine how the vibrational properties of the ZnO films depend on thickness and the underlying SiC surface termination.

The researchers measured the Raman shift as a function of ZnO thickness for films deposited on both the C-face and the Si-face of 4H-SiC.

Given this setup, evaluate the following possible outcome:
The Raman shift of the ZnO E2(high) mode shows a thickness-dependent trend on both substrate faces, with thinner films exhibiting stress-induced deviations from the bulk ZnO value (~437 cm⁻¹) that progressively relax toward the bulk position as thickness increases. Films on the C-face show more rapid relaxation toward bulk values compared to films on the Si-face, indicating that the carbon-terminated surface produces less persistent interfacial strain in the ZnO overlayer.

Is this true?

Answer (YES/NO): NO